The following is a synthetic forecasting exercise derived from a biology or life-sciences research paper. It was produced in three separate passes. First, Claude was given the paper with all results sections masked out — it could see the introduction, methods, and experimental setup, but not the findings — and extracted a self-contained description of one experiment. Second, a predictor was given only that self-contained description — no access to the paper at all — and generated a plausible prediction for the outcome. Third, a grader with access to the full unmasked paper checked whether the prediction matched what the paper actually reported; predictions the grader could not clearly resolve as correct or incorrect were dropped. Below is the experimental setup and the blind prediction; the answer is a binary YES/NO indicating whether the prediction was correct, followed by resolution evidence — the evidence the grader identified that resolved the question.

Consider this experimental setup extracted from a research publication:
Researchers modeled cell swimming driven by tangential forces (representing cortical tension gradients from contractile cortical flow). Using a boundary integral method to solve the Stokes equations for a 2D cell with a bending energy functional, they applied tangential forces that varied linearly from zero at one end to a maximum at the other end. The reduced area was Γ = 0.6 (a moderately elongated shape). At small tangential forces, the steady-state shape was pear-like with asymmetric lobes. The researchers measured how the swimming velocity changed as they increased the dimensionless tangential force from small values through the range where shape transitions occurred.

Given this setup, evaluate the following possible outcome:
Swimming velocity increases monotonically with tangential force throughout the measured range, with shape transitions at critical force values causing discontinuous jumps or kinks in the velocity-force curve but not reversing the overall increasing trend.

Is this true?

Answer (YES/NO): NO